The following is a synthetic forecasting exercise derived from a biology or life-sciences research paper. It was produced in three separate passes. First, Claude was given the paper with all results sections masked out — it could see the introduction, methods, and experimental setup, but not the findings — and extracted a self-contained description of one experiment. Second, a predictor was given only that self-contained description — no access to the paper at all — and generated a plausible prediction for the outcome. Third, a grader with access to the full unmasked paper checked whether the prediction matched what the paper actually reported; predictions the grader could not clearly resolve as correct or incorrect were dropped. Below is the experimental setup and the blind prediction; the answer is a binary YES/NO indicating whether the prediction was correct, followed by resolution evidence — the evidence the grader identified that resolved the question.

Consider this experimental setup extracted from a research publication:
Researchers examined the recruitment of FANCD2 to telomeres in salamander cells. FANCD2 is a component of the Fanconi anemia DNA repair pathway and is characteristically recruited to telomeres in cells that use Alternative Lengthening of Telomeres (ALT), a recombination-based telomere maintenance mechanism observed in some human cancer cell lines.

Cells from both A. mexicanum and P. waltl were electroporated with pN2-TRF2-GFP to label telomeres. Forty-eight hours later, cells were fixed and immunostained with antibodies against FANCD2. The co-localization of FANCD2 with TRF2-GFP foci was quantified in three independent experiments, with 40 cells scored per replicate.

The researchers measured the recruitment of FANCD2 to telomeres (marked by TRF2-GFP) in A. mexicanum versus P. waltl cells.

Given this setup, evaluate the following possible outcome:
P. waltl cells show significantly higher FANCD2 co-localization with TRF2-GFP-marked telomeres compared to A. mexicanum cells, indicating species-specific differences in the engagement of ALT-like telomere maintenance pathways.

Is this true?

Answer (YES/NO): YES